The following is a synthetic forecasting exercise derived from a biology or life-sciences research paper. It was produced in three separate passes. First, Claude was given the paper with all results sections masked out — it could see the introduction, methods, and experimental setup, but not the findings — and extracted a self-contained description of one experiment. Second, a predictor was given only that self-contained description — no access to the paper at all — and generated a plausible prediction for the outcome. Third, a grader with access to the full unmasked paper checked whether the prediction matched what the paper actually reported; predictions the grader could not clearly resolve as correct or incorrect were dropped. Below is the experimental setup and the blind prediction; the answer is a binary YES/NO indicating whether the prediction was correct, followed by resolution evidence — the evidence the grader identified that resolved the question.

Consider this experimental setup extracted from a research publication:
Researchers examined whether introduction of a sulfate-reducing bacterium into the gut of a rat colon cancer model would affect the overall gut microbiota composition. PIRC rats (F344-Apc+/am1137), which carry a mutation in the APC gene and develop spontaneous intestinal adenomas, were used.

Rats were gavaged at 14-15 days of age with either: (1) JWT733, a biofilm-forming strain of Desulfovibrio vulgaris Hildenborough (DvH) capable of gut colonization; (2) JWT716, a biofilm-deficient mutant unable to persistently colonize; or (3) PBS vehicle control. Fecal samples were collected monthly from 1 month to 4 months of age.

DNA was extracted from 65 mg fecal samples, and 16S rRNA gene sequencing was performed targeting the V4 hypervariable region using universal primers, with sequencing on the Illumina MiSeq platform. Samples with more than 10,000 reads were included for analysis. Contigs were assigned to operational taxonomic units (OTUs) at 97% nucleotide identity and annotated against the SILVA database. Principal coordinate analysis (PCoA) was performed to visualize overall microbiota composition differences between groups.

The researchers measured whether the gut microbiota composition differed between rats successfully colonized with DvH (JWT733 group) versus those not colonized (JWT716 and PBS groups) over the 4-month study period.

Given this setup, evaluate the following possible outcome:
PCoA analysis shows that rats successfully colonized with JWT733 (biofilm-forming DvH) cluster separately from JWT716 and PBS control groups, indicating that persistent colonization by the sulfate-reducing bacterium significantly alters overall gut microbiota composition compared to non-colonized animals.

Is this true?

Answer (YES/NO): YES